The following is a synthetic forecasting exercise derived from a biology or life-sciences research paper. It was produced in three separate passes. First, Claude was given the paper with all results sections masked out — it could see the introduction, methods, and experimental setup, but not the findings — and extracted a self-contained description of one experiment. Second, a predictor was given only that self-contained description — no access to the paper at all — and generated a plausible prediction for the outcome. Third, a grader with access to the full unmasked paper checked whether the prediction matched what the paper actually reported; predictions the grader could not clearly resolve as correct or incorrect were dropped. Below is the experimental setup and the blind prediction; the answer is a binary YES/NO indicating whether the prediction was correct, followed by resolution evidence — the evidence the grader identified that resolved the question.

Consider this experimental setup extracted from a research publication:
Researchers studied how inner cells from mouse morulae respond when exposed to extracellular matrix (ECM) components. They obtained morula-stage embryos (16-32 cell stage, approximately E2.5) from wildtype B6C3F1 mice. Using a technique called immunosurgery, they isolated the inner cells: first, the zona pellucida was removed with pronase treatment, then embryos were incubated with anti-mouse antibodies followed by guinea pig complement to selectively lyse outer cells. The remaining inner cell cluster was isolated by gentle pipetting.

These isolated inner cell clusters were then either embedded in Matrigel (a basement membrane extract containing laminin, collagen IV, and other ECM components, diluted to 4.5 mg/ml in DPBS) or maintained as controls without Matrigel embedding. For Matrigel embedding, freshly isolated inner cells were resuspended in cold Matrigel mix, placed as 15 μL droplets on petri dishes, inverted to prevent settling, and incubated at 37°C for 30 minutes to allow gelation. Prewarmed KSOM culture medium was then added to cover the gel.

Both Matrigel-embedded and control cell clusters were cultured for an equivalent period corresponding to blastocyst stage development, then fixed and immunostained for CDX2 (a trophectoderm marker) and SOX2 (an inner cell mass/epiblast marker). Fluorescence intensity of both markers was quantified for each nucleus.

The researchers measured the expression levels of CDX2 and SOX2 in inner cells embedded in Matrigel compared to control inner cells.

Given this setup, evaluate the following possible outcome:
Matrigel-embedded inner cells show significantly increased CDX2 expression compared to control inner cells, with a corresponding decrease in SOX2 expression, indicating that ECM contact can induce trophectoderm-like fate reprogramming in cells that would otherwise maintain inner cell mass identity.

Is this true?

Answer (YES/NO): NO